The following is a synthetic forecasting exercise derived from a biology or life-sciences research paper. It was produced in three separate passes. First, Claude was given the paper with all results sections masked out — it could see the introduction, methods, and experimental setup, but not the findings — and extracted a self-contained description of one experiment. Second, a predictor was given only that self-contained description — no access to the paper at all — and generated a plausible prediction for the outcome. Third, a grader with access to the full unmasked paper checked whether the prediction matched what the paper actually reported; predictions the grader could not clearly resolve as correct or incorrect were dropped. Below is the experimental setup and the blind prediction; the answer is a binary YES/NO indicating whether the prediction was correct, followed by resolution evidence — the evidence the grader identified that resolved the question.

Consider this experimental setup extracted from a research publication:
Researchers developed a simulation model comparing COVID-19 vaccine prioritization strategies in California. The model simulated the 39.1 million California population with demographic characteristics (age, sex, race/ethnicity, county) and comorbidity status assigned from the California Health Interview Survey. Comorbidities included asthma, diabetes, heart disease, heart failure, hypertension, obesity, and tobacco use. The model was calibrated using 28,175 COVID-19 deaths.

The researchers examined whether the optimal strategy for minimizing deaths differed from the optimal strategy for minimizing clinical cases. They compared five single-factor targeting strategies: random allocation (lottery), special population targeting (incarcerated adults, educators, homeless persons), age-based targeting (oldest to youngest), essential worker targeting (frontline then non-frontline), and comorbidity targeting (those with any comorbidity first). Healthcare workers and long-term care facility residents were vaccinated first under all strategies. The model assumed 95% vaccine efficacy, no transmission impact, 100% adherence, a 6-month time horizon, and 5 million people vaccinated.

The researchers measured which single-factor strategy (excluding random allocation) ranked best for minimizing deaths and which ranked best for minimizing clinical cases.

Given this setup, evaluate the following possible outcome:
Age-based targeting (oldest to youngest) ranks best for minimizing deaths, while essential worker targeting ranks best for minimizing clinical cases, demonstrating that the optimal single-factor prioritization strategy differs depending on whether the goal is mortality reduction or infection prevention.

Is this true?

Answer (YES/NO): YES